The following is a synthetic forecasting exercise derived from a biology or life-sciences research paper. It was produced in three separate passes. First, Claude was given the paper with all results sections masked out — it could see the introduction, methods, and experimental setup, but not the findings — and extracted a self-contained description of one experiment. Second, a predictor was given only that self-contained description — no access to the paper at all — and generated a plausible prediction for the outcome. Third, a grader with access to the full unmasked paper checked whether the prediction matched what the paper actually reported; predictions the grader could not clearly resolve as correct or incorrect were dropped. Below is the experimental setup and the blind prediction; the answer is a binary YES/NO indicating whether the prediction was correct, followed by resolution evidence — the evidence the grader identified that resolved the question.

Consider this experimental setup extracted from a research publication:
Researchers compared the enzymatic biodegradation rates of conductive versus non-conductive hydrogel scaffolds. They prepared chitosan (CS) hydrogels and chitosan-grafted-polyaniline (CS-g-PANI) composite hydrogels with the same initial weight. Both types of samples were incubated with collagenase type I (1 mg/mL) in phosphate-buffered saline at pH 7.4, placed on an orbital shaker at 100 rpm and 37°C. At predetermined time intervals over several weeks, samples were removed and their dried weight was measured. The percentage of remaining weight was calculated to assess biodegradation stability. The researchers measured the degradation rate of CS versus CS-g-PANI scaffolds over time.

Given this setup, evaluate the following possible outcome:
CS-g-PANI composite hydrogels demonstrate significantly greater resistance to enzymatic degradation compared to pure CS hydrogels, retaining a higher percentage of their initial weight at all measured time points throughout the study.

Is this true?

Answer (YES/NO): YES